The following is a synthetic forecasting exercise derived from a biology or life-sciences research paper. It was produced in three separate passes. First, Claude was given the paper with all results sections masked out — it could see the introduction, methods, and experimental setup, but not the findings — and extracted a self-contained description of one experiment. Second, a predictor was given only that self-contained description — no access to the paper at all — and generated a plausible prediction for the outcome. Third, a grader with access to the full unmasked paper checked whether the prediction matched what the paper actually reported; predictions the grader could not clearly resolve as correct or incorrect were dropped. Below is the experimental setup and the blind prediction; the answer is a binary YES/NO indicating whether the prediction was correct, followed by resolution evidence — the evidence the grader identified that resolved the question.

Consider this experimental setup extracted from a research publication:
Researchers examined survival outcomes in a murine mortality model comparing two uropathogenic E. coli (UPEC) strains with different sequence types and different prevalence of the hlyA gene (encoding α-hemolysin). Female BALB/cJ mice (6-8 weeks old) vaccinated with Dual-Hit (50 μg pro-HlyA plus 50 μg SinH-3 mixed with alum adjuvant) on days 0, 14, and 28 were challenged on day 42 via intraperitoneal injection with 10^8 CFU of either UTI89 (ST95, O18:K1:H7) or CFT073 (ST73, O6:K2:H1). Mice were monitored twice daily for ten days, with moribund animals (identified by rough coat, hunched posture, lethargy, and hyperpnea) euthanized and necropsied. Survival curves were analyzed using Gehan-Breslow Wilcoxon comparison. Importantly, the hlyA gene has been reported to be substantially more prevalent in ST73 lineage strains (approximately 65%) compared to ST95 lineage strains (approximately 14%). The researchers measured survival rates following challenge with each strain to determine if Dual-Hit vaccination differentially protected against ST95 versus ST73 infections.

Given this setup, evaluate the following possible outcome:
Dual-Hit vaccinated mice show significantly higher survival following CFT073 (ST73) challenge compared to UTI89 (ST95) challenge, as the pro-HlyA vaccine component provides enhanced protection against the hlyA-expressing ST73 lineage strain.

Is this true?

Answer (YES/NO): NO